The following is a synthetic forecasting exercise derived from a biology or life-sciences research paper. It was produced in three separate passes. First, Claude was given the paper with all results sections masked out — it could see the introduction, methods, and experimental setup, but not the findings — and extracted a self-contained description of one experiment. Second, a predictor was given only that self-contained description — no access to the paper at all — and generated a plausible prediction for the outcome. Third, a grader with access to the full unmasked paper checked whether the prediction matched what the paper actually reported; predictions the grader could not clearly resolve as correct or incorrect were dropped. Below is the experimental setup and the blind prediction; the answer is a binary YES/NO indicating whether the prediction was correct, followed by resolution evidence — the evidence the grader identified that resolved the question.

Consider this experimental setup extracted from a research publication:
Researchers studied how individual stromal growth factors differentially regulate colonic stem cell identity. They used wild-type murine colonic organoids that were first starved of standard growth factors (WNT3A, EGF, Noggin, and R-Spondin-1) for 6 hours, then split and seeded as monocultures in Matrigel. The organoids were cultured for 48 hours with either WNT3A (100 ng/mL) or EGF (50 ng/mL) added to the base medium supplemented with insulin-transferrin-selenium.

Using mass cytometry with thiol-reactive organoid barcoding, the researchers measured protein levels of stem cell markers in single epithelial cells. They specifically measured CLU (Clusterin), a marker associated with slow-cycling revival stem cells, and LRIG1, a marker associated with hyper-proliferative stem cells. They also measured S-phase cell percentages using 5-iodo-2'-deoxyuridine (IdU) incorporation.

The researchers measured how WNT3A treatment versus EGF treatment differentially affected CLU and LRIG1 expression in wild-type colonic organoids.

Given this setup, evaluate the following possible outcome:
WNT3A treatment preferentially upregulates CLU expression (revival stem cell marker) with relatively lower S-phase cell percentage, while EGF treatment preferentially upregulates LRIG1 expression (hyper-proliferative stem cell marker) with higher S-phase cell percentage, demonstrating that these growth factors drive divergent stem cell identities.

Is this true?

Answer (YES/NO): YES